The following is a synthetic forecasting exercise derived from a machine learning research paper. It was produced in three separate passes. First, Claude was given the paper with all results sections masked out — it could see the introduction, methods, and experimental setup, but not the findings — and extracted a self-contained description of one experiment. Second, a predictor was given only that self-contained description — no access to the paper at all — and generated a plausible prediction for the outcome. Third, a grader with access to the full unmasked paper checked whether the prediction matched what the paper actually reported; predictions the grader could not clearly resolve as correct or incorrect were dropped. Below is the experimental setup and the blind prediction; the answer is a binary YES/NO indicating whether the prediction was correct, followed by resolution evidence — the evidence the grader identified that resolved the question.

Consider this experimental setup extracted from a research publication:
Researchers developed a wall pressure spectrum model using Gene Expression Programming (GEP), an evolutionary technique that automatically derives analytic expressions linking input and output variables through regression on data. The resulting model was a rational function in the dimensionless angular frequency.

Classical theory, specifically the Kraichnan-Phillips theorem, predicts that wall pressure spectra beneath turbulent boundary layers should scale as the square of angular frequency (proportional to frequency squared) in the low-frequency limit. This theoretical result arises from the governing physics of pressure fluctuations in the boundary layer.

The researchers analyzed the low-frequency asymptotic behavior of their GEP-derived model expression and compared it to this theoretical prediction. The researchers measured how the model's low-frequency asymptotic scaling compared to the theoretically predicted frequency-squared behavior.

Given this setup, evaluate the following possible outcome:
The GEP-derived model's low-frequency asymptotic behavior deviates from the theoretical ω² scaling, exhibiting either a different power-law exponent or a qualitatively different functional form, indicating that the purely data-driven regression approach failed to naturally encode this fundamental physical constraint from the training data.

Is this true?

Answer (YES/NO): YES